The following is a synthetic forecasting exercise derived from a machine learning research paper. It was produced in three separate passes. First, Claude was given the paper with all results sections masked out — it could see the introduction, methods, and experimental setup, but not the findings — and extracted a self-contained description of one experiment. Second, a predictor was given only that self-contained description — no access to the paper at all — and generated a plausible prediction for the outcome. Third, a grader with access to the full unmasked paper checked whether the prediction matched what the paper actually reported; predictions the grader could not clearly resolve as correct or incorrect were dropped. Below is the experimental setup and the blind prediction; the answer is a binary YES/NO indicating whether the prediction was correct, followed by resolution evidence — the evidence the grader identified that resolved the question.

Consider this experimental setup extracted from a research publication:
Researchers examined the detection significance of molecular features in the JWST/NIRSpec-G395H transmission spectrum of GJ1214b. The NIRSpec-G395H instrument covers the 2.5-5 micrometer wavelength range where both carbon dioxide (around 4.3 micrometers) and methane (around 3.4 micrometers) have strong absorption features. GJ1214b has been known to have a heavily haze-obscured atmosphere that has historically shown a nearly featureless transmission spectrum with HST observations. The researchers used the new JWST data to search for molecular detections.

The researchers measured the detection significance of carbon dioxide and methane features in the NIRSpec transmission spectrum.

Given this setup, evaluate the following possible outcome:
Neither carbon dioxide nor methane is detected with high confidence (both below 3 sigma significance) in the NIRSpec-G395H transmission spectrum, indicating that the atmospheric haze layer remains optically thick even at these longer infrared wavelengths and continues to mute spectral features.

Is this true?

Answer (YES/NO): YES